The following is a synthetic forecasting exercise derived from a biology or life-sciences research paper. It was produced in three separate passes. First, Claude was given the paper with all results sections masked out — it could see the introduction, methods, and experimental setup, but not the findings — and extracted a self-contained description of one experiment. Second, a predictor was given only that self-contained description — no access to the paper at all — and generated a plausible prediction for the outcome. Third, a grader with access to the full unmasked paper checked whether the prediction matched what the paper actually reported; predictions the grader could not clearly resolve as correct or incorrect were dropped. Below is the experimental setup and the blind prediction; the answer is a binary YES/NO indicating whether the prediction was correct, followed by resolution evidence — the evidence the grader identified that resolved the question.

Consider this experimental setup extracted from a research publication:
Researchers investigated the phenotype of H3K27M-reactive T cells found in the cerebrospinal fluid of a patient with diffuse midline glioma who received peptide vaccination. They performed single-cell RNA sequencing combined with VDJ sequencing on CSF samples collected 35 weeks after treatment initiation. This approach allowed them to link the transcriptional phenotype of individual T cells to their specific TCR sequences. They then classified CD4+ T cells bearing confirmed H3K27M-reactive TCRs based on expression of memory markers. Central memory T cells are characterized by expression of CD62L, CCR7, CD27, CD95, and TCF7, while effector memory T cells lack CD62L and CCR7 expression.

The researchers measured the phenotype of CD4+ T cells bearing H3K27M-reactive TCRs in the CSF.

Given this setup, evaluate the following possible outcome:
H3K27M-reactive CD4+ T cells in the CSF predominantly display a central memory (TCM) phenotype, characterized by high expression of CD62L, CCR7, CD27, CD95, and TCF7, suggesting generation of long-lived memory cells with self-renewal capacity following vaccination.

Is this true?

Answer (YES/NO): YES